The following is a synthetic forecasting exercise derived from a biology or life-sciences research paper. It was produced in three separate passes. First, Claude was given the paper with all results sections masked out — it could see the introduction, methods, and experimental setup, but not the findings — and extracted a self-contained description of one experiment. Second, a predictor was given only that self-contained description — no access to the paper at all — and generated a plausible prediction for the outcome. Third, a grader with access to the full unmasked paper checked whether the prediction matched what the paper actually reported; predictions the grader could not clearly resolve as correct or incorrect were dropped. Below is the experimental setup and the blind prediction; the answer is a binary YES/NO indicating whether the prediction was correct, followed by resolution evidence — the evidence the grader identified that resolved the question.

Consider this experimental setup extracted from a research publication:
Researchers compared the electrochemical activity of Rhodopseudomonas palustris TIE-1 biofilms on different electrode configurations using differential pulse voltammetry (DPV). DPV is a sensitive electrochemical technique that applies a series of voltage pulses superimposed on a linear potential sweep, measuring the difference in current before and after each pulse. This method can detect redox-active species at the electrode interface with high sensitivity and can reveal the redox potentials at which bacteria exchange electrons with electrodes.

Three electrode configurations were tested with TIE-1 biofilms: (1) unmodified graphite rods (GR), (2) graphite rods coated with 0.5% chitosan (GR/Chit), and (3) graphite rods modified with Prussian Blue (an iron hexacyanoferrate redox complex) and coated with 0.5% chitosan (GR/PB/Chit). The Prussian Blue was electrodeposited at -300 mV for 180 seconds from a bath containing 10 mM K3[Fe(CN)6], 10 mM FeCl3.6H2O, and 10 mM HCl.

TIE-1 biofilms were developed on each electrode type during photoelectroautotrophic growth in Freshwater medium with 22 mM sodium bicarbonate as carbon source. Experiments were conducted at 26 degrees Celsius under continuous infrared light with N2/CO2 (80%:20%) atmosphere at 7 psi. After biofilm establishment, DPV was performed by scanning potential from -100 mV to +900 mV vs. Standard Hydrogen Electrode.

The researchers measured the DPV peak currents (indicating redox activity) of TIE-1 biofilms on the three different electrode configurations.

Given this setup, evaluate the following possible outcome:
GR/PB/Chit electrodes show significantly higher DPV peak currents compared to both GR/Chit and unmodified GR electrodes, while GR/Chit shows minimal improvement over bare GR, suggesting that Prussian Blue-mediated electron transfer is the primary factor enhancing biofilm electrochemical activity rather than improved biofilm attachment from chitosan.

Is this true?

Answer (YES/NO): YES